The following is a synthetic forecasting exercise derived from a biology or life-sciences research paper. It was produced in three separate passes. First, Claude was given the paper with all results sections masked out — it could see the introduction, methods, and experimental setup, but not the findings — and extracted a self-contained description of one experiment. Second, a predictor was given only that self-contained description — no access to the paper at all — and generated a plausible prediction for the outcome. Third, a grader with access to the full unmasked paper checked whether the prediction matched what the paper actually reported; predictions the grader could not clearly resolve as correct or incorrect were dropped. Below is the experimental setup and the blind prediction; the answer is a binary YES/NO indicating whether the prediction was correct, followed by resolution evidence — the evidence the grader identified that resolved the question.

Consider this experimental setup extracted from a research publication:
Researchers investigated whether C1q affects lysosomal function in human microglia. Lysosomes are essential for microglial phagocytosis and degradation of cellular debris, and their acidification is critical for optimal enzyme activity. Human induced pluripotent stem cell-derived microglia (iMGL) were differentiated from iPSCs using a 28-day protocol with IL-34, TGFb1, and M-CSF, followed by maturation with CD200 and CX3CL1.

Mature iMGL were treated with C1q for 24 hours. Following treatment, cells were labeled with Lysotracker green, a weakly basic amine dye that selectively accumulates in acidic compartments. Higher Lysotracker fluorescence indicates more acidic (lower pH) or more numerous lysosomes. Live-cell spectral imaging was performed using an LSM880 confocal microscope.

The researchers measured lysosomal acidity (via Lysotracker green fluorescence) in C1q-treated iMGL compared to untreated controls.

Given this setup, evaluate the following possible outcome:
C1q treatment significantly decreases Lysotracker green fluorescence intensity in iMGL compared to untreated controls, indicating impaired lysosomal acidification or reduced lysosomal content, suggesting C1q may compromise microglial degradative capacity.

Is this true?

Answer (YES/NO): NO